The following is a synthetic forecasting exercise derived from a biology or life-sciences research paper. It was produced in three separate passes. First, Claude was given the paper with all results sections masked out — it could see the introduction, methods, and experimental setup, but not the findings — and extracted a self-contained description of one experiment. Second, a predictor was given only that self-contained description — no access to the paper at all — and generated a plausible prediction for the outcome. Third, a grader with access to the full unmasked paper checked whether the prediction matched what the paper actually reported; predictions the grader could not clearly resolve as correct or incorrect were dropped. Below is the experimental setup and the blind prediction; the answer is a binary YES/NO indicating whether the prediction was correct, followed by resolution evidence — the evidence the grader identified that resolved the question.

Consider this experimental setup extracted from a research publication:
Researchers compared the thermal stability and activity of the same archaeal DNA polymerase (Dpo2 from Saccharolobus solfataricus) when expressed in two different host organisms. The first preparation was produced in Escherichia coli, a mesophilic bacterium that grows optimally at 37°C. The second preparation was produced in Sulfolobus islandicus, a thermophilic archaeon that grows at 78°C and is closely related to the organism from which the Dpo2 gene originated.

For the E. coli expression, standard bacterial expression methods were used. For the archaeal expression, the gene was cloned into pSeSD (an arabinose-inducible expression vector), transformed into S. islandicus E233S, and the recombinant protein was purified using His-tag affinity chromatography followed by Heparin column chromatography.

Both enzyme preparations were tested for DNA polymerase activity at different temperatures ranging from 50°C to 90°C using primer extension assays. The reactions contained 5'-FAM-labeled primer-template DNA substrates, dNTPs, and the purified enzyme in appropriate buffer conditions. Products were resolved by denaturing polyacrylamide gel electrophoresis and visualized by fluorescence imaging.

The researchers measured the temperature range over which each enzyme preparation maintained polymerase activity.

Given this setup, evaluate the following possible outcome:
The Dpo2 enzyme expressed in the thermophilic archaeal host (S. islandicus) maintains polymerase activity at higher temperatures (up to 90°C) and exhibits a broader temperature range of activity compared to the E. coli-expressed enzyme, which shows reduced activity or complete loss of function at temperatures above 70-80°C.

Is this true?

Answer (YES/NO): NO